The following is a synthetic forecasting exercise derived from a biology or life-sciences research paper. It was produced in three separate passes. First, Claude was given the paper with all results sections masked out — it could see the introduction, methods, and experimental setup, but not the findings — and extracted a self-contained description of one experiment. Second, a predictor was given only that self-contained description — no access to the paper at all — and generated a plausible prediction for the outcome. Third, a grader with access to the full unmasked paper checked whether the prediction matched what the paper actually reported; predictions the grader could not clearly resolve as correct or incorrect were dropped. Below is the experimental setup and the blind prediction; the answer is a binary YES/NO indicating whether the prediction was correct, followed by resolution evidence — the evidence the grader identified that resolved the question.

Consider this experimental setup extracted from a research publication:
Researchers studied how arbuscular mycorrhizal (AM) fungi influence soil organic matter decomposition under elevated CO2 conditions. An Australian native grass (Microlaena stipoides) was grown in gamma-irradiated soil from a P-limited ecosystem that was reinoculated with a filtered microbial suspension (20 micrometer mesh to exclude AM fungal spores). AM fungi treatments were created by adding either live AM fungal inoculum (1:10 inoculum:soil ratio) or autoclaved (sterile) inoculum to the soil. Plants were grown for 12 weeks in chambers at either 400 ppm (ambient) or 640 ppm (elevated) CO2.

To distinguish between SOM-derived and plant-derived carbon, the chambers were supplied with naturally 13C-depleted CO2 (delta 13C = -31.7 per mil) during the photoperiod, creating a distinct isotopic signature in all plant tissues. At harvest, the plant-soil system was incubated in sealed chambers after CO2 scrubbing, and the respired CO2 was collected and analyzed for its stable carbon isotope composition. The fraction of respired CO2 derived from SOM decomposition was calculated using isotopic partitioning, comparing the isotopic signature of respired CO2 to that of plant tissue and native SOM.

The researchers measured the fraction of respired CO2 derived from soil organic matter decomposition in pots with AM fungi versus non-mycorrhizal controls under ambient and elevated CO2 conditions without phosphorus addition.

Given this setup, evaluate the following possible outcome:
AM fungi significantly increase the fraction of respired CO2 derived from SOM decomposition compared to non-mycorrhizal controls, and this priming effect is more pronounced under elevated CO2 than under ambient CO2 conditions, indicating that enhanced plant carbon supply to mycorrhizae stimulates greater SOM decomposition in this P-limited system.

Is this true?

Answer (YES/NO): NO